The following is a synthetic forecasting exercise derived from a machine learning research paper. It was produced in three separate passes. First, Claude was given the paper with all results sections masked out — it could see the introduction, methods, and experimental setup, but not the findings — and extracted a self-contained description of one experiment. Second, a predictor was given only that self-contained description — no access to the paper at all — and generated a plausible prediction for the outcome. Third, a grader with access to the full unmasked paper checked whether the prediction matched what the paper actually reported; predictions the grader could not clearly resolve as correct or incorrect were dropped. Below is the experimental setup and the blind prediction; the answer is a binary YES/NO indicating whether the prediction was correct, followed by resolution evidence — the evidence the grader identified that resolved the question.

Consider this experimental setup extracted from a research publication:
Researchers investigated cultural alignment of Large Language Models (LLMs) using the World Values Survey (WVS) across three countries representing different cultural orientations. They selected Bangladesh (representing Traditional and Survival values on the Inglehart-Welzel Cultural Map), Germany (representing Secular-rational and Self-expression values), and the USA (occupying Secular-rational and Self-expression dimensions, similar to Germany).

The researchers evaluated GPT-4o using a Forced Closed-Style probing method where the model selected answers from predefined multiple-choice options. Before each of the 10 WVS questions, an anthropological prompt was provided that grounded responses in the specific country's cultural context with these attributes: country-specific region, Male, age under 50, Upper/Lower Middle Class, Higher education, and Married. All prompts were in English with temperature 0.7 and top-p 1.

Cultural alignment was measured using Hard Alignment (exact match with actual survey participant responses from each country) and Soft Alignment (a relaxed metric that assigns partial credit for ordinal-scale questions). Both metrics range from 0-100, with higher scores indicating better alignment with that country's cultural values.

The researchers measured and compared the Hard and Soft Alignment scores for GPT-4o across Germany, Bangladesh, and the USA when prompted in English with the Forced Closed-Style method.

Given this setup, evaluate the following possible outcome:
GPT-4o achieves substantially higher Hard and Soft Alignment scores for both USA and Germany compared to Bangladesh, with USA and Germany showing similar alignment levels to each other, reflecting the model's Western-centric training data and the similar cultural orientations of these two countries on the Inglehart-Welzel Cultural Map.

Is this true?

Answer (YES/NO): NO